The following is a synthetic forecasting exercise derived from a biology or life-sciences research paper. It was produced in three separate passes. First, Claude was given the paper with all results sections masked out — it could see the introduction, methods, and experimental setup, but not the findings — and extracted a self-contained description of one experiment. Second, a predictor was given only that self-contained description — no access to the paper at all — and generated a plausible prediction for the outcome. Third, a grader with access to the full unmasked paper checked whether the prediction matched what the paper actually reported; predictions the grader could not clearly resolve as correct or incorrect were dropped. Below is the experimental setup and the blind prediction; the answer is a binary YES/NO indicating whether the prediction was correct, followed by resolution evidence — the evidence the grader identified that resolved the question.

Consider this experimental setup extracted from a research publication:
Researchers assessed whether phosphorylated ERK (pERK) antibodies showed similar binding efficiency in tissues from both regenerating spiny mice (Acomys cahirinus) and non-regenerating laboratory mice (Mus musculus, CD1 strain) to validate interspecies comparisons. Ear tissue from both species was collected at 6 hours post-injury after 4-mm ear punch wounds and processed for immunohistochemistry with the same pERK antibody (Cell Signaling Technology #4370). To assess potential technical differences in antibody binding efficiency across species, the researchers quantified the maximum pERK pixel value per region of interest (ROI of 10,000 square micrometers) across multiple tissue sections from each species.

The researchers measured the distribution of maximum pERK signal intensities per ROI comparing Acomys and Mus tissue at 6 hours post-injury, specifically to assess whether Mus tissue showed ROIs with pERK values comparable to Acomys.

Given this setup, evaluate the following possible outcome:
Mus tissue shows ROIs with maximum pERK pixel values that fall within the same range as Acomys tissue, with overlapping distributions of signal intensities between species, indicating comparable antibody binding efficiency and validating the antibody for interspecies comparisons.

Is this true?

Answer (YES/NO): YES